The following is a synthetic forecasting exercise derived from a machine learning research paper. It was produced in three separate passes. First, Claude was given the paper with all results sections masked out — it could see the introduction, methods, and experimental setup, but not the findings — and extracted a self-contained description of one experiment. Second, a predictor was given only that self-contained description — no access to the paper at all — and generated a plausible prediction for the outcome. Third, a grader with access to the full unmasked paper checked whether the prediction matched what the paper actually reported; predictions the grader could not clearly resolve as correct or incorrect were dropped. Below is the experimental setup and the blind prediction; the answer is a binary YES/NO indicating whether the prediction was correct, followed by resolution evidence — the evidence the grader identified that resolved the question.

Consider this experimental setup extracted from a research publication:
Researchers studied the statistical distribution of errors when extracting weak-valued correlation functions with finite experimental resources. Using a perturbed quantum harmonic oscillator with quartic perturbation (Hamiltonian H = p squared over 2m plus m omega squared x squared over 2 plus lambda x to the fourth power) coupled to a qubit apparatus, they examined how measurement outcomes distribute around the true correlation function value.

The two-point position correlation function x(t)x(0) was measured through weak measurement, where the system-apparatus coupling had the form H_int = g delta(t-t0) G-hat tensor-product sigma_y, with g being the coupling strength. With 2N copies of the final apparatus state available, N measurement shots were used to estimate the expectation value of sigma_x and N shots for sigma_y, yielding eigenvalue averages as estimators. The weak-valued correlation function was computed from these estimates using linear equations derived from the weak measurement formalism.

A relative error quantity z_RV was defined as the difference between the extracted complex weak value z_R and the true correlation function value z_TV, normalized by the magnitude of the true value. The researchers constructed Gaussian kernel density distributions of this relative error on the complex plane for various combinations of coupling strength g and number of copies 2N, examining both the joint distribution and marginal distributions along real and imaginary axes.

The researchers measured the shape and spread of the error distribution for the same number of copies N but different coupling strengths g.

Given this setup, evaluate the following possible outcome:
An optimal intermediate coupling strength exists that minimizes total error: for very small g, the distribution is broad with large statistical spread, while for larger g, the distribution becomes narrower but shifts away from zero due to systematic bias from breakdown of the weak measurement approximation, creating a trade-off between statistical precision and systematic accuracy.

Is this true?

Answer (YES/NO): YES